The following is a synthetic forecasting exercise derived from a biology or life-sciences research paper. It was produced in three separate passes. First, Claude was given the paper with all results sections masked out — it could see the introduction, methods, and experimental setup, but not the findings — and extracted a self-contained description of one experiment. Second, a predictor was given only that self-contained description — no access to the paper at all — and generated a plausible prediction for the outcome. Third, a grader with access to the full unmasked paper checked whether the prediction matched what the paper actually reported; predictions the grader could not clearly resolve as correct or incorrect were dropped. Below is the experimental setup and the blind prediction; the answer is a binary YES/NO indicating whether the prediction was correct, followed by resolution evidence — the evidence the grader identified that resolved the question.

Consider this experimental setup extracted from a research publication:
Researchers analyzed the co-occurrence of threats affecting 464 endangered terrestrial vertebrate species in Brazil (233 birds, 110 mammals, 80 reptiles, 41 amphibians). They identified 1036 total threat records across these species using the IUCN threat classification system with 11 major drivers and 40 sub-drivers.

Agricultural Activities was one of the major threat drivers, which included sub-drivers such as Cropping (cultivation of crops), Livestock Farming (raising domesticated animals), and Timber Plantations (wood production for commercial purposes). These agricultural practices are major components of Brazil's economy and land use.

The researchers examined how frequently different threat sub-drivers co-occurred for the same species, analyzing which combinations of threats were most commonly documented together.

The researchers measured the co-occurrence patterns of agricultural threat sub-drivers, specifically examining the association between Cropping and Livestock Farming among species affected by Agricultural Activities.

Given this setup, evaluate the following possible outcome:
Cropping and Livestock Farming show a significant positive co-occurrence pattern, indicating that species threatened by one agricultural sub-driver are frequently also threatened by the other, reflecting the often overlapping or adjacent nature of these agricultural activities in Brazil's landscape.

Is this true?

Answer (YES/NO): NO